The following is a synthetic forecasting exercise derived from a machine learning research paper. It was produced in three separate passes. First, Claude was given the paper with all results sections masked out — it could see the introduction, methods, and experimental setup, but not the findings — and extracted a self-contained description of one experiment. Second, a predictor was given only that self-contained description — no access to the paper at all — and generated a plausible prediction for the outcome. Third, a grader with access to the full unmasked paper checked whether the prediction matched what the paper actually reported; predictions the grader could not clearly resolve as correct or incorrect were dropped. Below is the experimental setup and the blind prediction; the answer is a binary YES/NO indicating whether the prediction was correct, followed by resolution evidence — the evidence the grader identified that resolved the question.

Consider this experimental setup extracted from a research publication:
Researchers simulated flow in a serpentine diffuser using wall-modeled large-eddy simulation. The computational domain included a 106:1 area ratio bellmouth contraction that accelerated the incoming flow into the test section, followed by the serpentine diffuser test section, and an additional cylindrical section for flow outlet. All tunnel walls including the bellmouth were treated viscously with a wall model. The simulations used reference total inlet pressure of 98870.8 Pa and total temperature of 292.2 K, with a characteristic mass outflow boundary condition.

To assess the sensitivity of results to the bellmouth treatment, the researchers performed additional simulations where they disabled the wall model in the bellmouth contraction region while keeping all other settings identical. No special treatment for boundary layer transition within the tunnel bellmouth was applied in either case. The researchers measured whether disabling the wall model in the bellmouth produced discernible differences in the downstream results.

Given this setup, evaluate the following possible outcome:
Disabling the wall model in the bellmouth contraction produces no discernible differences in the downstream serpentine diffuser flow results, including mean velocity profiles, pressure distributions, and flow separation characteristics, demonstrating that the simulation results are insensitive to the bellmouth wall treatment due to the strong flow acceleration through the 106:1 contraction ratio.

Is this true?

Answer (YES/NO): NO